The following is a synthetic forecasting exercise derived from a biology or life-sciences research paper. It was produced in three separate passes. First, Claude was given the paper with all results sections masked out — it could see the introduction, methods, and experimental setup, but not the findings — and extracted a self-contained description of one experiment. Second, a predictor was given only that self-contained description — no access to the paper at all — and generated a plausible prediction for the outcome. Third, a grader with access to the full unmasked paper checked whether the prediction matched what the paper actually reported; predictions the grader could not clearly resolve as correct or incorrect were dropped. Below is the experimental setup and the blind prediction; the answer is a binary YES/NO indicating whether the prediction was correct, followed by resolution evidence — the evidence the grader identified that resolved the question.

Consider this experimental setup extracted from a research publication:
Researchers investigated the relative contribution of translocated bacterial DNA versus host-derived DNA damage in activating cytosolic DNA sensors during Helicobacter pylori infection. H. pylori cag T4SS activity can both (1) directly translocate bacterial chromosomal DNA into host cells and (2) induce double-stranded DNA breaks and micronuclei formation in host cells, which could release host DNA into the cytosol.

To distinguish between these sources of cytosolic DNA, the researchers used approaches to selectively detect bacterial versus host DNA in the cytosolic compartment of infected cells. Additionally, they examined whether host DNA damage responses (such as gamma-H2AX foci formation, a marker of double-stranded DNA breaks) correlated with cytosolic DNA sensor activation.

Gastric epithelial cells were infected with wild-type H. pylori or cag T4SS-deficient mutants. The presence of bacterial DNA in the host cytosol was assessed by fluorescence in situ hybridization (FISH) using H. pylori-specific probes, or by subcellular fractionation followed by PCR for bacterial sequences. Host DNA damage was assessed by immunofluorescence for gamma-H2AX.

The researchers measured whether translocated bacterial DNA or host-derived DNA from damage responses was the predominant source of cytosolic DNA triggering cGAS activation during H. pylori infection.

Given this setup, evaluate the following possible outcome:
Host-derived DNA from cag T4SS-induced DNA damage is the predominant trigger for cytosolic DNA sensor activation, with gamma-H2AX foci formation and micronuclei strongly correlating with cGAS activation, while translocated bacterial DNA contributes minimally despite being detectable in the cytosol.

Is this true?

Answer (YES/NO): NO